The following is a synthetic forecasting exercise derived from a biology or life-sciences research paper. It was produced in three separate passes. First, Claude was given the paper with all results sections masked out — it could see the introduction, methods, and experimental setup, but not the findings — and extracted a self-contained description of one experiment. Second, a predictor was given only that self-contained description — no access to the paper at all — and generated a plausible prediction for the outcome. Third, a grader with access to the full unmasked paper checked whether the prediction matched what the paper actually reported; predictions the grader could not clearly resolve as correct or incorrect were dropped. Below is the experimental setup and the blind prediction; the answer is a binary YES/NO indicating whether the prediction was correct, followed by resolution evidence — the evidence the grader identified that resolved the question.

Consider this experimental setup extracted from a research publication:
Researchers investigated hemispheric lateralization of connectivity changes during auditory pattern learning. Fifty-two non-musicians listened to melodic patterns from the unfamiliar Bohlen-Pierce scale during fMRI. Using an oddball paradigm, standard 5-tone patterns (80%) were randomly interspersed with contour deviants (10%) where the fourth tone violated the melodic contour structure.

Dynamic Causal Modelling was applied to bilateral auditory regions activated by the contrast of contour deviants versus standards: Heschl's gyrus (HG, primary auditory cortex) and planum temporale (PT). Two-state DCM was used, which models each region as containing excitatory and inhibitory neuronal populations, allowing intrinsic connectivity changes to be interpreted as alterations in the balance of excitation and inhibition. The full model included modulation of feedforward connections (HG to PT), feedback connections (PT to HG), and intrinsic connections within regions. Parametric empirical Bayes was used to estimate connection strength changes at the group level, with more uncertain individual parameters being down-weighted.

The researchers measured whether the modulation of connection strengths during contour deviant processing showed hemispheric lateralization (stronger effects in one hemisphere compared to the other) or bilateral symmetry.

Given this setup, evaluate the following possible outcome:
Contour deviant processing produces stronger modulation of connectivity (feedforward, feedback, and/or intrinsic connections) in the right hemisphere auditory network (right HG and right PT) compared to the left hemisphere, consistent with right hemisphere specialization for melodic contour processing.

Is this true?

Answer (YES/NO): NO